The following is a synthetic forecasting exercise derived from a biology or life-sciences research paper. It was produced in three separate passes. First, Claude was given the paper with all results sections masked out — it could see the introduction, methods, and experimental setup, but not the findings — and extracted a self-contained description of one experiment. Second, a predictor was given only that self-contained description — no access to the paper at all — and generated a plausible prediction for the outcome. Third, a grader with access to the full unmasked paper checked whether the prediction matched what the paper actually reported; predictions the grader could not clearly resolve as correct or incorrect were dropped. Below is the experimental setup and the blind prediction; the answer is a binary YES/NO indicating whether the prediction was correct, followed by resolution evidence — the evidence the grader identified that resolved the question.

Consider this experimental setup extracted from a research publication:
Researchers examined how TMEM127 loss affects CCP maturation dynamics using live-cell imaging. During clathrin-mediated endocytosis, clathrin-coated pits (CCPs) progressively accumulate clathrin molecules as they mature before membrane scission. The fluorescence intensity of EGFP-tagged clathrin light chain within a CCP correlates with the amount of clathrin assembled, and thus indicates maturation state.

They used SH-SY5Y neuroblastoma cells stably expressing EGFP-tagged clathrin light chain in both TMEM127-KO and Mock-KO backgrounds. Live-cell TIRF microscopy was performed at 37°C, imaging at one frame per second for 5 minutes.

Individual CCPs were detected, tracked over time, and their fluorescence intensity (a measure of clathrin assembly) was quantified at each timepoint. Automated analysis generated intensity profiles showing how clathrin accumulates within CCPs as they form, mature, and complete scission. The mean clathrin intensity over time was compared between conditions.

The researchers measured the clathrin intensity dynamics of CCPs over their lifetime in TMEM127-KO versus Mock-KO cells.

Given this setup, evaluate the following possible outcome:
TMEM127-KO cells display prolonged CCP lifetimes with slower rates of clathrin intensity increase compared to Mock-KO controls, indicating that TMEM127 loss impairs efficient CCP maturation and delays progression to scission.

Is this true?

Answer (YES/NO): NO